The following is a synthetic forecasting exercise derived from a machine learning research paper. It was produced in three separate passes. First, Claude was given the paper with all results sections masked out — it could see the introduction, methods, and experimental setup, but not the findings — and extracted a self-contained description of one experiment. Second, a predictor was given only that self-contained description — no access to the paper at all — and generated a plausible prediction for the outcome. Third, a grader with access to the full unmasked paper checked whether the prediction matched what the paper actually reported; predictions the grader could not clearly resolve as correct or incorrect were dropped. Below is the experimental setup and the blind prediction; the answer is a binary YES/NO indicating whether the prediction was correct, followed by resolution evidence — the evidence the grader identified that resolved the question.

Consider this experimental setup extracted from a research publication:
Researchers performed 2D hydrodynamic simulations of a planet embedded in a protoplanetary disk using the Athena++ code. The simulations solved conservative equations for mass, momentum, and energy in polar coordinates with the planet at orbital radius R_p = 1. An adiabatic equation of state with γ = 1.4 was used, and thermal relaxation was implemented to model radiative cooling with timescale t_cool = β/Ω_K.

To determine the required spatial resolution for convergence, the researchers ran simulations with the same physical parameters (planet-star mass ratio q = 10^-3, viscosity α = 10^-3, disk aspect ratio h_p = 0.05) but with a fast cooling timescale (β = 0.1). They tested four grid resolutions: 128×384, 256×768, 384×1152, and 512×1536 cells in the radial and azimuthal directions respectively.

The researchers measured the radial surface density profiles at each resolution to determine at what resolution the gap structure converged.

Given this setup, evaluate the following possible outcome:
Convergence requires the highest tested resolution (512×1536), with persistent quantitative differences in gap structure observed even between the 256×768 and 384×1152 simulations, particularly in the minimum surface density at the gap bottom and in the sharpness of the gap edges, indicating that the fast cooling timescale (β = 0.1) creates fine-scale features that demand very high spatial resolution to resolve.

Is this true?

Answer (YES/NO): NO